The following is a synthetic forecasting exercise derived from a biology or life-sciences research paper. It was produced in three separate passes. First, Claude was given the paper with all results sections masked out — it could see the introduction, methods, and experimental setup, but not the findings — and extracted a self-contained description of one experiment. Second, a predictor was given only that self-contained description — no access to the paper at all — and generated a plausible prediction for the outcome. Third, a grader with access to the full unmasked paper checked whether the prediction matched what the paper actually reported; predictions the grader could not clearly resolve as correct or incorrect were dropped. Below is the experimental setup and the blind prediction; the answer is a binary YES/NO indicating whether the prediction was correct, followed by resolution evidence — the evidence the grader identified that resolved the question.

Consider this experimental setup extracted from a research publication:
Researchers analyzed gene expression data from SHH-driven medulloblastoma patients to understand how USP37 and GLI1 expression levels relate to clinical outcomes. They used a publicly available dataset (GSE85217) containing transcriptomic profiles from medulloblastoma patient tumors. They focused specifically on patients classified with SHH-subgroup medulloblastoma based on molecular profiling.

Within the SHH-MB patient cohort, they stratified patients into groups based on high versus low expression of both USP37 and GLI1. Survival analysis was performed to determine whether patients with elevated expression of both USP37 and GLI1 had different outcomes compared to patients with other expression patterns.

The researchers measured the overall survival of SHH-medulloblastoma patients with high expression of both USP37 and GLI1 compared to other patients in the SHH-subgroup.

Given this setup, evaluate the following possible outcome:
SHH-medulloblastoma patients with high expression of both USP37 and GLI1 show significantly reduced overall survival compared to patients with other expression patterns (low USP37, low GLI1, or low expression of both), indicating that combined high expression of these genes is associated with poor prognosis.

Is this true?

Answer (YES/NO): YES